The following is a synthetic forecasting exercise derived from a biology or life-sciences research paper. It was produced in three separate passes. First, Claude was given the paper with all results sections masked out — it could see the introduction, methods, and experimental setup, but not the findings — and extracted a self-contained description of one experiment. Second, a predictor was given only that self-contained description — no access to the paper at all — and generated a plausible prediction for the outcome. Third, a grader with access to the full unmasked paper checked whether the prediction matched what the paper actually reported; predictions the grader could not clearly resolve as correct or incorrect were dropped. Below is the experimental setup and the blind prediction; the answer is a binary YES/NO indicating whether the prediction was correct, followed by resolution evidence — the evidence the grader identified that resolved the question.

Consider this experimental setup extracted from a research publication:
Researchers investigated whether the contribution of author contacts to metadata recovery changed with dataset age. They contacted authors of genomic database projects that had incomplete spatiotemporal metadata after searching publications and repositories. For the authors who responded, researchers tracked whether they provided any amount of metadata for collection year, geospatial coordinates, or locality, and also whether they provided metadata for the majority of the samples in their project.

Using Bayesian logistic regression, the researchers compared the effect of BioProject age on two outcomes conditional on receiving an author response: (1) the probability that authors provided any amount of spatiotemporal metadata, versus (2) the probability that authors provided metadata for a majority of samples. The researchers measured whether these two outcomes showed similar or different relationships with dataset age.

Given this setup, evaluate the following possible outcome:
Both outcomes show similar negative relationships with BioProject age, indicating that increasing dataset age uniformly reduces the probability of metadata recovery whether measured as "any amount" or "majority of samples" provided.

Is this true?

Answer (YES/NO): YES